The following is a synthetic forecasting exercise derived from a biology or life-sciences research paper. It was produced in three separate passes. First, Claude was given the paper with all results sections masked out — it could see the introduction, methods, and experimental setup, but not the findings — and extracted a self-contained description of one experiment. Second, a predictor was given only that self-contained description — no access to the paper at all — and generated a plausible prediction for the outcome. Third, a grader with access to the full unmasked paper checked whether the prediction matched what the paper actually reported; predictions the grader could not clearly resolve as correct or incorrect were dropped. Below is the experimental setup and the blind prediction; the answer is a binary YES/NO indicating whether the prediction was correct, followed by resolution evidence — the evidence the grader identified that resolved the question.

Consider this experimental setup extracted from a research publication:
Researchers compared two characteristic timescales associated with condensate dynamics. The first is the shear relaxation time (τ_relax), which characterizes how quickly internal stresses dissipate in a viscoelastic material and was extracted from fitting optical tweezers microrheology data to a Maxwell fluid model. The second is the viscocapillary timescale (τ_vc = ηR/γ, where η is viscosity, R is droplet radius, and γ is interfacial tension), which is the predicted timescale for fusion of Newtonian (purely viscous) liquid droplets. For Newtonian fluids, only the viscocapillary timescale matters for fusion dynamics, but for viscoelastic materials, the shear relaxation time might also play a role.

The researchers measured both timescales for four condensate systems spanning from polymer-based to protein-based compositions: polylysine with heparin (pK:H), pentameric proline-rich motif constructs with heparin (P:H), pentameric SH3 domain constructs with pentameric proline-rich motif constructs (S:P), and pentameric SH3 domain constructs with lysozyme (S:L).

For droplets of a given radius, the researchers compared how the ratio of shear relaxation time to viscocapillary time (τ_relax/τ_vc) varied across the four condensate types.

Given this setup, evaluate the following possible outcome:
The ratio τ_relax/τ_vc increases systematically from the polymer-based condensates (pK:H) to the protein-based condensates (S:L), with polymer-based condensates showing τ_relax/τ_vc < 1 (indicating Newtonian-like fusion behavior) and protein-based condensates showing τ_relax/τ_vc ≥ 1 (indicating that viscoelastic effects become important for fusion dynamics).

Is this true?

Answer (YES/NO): NO